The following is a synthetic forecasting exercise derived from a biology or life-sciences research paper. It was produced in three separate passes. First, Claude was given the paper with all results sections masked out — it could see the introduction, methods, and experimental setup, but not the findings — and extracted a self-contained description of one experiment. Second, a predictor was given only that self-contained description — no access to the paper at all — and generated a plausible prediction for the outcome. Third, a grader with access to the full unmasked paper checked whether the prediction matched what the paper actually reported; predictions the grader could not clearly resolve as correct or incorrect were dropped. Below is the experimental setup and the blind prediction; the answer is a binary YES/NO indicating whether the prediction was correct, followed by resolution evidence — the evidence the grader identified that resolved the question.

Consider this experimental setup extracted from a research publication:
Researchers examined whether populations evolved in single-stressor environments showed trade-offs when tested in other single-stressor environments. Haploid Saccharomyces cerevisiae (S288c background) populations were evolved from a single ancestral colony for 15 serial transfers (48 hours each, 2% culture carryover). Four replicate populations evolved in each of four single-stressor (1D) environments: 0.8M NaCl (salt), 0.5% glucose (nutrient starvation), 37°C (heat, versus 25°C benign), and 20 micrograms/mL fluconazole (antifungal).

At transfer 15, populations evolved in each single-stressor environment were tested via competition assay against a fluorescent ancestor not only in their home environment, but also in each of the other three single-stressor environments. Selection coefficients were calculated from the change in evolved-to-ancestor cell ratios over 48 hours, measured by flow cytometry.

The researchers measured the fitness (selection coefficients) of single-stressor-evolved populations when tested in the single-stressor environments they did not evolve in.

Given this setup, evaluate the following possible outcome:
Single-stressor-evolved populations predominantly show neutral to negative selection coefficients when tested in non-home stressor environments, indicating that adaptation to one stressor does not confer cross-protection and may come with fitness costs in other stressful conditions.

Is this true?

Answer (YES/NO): YES